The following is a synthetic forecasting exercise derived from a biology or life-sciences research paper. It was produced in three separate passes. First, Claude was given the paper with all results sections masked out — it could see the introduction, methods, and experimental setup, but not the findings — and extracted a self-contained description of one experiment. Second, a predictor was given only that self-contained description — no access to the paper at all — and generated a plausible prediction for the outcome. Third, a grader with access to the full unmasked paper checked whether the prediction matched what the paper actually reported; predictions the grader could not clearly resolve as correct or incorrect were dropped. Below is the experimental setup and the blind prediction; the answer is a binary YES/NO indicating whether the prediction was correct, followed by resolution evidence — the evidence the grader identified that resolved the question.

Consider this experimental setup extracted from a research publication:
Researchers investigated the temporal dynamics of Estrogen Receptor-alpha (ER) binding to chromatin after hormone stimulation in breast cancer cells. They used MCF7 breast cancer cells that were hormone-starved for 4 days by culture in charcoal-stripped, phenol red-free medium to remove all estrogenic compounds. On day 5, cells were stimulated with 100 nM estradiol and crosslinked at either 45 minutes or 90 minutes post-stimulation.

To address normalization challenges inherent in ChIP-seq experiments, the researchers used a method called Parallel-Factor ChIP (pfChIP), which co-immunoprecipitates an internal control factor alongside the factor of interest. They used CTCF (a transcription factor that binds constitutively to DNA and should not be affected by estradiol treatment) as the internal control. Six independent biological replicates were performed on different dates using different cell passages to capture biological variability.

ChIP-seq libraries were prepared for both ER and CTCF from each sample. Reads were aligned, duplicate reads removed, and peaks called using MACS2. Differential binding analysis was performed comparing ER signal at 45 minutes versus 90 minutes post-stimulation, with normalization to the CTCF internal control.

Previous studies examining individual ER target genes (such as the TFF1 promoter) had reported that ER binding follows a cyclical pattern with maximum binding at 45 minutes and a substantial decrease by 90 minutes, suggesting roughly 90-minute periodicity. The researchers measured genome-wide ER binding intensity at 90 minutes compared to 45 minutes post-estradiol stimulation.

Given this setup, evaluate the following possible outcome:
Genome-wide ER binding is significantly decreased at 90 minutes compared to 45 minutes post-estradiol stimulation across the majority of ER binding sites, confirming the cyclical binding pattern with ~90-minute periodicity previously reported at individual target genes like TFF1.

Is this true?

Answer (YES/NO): NO